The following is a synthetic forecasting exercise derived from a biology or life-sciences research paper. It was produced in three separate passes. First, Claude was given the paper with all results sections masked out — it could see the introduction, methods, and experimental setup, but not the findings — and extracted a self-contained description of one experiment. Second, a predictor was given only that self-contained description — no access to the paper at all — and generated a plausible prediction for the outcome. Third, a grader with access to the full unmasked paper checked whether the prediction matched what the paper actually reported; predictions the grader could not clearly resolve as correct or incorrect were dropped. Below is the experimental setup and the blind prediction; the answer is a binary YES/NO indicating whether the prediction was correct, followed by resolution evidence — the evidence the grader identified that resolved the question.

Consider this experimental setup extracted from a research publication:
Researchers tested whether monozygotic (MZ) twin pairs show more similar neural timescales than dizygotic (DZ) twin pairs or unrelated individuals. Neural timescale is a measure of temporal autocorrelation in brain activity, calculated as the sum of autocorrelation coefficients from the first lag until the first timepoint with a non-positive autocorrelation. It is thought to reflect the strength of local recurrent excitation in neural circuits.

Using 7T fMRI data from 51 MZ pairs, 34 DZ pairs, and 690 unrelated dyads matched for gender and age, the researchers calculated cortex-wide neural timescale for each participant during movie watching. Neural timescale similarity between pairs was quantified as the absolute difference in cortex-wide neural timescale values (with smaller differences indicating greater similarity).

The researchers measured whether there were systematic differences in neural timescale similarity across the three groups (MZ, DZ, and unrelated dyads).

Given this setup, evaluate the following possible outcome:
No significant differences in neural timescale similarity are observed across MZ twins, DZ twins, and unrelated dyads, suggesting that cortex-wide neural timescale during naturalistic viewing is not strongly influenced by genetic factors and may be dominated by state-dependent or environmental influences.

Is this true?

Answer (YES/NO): NO